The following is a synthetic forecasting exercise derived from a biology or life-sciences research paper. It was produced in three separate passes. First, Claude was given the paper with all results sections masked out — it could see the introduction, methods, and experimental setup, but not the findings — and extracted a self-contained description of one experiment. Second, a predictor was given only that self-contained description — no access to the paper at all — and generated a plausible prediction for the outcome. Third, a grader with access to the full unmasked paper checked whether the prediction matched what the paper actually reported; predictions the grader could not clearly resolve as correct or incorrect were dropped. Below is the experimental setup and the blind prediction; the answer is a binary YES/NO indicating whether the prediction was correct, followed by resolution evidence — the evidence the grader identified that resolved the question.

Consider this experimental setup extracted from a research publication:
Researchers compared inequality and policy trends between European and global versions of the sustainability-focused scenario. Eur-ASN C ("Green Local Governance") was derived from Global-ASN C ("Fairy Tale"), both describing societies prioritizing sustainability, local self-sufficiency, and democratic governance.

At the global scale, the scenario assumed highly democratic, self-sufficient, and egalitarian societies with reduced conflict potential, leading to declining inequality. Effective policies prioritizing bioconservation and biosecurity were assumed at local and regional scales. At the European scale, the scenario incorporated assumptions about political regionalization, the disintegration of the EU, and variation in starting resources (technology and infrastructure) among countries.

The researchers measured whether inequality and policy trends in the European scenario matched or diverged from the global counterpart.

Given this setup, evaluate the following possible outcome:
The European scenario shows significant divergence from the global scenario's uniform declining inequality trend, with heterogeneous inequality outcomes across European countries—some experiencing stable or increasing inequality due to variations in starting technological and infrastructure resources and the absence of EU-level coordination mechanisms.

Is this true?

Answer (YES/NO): NO